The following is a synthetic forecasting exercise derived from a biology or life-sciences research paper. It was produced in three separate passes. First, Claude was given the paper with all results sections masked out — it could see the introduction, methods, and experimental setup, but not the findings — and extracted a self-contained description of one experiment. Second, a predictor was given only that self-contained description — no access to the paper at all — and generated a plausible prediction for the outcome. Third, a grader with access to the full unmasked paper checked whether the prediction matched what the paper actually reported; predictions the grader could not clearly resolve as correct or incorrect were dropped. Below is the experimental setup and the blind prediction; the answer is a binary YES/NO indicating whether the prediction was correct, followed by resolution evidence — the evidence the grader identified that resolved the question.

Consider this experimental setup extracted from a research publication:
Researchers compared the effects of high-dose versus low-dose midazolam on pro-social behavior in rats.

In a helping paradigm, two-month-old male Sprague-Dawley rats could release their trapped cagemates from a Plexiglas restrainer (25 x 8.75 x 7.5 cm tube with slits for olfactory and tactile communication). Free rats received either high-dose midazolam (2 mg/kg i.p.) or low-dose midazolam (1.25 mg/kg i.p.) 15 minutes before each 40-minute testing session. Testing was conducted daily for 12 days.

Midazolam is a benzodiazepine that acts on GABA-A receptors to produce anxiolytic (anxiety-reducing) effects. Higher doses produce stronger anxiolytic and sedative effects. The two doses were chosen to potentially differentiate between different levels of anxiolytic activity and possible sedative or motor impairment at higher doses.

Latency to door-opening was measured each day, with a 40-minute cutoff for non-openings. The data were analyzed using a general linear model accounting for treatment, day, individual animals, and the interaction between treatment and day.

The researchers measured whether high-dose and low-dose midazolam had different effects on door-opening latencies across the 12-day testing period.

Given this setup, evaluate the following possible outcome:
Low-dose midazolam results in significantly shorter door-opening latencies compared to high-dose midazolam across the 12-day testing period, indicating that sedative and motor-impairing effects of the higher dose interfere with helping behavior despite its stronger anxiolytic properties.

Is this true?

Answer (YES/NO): NO